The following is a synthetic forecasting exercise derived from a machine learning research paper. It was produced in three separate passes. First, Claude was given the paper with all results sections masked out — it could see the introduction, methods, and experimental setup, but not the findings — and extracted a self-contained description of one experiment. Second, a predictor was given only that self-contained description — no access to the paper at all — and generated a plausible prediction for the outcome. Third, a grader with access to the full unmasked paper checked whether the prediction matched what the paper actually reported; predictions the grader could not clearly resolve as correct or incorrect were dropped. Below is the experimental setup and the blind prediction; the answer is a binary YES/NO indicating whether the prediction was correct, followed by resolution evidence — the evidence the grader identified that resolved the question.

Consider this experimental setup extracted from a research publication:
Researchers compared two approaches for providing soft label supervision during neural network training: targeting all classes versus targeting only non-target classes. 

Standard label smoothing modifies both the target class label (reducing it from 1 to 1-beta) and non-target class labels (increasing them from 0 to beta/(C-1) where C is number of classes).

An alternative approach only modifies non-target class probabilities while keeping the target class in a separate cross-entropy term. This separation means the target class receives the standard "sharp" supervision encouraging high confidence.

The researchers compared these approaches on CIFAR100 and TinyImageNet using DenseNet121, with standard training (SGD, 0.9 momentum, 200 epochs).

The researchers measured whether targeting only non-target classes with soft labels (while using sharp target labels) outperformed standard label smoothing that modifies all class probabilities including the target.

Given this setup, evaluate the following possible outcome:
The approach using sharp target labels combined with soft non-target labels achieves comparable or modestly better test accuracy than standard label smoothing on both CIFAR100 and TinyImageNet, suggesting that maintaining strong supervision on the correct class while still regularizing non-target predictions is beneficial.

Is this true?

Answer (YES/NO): YES